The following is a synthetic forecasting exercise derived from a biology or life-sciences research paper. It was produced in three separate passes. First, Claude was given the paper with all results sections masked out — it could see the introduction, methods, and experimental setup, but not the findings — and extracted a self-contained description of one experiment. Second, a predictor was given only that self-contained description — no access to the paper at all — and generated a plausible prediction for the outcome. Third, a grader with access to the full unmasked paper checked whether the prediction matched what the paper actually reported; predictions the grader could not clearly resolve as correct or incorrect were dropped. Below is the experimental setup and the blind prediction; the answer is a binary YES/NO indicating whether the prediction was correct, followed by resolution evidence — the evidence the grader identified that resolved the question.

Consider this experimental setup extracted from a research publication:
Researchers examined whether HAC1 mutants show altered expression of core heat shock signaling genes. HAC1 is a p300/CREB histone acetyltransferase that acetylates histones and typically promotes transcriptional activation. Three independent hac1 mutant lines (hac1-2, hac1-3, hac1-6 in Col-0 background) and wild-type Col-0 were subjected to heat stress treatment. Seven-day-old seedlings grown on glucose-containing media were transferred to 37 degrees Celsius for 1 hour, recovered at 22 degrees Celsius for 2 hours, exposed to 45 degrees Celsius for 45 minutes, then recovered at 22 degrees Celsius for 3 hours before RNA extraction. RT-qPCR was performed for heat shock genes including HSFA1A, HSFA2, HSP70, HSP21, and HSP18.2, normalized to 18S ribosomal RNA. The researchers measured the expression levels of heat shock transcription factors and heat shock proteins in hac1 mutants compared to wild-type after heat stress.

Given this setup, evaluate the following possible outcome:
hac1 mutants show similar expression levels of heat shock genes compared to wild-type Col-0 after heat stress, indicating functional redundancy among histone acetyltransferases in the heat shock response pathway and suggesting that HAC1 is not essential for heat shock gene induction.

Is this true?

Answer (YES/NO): NO